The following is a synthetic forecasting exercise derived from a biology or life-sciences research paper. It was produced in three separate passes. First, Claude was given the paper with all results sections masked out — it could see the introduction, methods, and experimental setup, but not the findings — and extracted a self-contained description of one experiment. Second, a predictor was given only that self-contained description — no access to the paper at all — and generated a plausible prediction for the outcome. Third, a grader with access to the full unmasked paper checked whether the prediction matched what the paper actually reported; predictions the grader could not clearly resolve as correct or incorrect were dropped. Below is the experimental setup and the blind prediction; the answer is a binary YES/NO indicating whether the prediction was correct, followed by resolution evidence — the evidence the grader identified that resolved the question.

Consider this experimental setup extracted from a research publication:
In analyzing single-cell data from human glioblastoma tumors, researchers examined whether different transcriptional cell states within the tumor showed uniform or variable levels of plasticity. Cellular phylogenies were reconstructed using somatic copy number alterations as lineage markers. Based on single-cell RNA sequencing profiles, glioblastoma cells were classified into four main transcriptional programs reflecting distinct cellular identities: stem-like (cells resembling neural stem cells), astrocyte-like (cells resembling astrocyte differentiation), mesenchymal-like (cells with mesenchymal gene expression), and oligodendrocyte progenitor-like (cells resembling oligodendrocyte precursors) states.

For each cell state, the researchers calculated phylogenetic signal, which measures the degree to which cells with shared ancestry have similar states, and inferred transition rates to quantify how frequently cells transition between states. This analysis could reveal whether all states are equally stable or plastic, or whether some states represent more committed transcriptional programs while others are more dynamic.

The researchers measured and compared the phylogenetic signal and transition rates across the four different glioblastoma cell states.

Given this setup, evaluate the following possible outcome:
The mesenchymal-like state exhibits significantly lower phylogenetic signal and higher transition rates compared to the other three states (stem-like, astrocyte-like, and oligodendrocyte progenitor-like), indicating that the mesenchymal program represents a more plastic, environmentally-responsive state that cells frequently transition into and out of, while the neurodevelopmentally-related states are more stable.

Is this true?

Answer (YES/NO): NO